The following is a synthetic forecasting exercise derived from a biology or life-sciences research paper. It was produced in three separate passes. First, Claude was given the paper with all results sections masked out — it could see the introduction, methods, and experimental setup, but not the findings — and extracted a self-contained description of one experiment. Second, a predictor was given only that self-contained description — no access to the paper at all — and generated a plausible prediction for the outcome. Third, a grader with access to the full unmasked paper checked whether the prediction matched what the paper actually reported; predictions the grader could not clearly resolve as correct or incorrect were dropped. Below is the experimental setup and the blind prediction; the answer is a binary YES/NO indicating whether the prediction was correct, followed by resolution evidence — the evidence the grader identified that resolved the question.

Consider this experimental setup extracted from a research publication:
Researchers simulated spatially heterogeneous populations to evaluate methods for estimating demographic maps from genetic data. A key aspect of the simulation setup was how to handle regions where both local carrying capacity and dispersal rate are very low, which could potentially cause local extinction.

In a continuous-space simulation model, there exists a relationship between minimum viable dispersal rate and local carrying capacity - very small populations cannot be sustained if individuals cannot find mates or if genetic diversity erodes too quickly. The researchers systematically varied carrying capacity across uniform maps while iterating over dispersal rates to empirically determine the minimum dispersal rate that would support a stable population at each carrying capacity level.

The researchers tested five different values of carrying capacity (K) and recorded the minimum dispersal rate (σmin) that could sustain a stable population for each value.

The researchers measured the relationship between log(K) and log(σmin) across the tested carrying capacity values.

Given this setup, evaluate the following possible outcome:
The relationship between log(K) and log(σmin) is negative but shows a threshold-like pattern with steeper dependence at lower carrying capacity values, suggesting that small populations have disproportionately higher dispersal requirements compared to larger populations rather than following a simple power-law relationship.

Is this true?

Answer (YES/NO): NO